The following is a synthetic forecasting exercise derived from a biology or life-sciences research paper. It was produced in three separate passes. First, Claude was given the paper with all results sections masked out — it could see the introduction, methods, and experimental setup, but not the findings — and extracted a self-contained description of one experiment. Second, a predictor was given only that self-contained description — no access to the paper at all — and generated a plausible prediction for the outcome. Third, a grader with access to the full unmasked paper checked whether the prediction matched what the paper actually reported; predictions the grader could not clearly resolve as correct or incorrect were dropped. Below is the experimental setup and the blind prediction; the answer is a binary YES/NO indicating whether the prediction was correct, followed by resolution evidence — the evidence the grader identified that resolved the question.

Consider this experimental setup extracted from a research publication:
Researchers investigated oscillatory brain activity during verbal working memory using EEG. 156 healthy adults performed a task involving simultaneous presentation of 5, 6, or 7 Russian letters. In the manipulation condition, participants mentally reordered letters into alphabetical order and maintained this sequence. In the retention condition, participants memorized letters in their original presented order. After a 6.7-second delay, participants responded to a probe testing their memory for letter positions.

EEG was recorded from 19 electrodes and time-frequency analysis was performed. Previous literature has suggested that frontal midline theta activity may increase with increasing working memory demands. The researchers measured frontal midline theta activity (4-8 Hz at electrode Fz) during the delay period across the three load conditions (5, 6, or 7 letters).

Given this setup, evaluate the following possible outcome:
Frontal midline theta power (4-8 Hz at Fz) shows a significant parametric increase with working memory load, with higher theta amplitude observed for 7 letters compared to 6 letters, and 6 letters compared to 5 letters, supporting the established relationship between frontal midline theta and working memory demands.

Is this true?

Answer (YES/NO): NO